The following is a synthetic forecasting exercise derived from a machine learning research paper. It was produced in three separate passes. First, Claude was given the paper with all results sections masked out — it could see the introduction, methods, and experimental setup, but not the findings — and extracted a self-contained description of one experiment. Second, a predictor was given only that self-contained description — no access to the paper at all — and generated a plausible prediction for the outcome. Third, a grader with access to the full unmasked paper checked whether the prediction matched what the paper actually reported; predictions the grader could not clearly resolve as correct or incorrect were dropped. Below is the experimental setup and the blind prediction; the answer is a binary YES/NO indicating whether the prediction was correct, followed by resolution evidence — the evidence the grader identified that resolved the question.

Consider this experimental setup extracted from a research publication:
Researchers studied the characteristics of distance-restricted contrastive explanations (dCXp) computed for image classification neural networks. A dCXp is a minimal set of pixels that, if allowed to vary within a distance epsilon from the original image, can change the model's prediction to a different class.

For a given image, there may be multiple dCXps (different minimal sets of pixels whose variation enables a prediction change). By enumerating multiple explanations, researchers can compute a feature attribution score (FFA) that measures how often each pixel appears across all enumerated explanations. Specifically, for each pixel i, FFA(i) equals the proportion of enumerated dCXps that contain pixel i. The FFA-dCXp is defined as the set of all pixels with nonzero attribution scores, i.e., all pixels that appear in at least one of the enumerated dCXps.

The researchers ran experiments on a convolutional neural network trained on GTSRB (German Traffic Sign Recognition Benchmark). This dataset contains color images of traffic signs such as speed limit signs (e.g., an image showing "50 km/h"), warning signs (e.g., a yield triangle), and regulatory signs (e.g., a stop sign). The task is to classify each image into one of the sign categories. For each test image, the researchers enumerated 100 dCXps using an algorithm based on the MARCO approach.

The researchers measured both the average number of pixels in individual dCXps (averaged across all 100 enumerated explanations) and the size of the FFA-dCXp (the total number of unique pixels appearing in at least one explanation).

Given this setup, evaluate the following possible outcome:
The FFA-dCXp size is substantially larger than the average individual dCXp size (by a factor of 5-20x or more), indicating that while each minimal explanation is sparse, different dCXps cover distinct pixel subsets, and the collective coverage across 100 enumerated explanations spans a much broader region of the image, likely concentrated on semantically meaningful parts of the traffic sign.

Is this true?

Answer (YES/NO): NO